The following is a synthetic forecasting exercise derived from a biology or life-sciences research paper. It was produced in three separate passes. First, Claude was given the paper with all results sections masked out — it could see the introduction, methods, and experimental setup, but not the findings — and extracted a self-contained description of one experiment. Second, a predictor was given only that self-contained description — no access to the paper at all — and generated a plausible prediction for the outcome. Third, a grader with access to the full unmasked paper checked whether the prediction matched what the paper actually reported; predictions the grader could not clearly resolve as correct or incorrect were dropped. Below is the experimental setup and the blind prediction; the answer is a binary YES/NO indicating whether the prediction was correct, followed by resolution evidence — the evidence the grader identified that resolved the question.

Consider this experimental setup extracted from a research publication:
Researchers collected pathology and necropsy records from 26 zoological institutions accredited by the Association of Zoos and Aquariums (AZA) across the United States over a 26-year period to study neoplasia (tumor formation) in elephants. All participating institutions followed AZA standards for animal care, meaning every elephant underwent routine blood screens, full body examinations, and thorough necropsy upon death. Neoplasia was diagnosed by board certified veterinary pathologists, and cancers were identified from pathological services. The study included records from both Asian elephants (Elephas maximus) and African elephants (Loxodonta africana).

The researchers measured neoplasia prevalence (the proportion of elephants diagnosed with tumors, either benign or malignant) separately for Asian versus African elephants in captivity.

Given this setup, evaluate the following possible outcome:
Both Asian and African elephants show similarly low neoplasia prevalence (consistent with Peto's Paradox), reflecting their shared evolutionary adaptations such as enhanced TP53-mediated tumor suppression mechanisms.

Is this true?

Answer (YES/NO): NO